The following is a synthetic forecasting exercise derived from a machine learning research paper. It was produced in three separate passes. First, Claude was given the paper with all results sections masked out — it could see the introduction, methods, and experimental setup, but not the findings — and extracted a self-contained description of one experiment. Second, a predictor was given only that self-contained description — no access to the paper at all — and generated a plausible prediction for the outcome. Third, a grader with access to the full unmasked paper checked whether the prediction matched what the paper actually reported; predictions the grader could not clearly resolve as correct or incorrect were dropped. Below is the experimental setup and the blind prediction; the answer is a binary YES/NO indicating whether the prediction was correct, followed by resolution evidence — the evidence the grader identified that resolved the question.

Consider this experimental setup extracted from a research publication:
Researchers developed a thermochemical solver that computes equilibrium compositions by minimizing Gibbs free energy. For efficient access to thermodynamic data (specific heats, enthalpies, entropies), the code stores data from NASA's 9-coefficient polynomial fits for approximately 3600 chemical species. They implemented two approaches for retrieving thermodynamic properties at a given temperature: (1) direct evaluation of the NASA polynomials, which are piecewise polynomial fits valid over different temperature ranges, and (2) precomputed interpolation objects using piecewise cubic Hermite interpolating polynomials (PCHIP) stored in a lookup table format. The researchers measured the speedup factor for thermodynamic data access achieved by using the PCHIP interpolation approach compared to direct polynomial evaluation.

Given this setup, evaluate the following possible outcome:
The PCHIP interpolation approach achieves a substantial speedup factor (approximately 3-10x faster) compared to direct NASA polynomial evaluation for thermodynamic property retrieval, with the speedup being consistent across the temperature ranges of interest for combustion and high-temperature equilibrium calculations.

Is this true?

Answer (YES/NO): NO